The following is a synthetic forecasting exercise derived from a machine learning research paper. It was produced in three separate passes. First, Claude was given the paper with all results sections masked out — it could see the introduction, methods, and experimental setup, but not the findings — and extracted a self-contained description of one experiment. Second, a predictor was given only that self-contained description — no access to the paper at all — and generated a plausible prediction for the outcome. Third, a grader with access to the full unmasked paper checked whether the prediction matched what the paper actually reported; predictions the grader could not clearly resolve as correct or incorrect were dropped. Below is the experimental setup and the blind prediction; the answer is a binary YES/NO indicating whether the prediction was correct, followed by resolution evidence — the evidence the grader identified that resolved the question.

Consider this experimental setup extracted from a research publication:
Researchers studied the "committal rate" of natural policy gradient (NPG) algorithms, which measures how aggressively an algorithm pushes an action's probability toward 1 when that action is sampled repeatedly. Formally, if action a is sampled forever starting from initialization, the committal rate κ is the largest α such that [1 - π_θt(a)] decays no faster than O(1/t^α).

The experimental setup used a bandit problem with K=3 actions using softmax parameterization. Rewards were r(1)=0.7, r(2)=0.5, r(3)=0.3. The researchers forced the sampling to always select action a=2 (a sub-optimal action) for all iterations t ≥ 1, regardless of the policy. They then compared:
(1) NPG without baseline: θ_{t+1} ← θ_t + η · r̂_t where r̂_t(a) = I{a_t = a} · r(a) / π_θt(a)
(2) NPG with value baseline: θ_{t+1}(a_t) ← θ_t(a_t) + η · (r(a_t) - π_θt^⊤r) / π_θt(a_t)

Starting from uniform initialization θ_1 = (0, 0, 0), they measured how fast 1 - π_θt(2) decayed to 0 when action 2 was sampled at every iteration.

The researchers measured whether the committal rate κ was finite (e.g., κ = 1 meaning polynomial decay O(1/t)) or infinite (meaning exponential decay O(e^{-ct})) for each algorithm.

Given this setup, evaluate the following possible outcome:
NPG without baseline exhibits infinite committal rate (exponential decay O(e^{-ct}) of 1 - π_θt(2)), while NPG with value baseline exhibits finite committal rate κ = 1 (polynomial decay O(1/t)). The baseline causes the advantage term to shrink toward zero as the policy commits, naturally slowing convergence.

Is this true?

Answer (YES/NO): YES